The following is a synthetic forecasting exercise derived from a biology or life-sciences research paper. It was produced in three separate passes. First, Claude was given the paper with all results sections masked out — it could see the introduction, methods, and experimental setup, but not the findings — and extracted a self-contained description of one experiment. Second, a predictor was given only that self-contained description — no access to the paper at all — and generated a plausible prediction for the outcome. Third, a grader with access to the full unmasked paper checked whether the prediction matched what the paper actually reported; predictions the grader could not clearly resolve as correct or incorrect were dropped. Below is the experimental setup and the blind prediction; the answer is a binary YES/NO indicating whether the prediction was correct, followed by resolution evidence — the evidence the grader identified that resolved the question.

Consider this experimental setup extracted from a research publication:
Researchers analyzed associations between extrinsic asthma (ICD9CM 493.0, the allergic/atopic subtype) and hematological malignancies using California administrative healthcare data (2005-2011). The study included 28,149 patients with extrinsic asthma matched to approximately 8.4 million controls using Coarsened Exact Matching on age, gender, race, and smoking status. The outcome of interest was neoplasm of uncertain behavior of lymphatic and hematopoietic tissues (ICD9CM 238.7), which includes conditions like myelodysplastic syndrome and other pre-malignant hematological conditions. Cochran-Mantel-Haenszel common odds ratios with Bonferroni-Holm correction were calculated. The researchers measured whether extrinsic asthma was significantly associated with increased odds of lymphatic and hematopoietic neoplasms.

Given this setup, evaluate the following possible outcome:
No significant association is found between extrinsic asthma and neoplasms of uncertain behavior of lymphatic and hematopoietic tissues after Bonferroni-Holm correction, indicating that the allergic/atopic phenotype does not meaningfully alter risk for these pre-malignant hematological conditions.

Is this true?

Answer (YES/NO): NO